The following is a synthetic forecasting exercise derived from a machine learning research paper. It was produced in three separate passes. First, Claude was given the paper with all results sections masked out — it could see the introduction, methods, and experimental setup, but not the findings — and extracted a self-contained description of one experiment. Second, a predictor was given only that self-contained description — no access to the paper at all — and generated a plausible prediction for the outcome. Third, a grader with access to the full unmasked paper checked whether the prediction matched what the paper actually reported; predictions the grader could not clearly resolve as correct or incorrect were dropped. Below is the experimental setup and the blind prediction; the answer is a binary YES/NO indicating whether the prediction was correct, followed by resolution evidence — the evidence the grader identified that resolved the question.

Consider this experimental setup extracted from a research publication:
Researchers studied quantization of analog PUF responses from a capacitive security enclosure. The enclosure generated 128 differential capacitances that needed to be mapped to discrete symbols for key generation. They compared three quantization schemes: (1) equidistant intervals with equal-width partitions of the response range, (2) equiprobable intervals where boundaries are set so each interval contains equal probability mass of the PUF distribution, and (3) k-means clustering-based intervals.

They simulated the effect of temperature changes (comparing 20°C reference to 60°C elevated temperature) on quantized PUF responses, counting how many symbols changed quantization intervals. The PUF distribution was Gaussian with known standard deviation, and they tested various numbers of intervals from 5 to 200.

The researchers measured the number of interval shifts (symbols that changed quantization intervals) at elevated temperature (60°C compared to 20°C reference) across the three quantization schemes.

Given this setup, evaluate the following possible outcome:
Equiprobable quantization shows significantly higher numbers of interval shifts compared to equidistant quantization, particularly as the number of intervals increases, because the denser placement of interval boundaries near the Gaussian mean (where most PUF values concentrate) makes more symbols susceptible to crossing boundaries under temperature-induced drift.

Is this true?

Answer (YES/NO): YES